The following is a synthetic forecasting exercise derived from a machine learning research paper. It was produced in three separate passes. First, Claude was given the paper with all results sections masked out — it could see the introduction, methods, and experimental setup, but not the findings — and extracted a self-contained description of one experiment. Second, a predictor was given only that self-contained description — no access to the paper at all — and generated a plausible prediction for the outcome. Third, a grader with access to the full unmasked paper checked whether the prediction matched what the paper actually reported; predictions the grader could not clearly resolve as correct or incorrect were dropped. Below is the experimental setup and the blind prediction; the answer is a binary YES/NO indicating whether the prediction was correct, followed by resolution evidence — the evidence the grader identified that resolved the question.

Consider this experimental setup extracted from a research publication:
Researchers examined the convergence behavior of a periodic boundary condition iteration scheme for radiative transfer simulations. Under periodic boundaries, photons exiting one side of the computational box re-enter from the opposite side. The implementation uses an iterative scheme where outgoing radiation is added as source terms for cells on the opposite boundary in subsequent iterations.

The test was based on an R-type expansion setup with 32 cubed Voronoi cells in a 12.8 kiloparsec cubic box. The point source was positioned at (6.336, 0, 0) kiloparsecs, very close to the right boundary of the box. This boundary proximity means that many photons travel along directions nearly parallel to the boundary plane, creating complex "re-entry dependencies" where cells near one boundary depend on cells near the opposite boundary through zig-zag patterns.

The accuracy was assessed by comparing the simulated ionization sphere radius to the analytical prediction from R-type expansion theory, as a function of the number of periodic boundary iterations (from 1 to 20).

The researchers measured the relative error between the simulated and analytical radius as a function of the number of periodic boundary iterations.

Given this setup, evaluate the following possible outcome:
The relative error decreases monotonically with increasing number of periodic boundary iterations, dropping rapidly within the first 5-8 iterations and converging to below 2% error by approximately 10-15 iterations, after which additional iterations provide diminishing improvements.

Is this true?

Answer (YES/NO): NO